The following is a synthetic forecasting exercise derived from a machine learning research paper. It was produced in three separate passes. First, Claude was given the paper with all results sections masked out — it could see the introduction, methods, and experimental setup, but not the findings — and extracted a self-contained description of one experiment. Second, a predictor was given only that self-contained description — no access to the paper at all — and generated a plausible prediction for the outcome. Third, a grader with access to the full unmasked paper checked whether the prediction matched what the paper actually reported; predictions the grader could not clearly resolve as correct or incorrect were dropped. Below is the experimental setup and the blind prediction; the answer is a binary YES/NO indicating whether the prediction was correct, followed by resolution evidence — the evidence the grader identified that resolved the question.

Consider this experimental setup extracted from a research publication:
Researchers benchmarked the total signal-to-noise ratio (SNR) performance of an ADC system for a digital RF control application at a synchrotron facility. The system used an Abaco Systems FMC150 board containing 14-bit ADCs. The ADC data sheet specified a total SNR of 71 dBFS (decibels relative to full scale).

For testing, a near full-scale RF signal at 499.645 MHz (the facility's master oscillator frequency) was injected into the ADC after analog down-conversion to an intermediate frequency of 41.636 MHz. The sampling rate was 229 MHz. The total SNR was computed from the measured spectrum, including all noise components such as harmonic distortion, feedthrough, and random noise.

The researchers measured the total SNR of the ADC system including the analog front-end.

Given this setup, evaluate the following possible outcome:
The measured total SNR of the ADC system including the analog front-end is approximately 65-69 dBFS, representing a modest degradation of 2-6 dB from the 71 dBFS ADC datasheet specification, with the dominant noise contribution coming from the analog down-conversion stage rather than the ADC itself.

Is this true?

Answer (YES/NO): YES